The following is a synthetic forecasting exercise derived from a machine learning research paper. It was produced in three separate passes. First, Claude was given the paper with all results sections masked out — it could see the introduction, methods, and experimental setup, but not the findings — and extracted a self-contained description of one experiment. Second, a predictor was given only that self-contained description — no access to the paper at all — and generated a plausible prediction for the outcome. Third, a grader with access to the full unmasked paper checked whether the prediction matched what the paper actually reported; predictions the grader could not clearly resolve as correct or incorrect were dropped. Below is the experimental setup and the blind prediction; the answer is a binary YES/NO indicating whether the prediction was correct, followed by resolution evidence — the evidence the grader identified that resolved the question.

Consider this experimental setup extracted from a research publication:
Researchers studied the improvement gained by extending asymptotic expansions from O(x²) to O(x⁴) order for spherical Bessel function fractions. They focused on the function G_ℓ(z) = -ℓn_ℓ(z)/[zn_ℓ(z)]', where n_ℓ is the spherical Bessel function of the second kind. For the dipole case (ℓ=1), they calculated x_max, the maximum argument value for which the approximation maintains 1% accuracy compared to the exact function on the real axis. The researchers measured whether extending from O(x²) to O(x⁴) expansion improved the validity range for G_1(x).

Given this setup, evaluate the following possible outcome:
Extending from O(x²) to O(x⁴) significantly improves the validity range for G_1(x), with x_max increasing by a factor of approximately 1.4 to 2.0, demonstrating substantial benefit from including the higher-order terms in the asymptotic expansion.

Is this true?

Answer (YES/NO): NO